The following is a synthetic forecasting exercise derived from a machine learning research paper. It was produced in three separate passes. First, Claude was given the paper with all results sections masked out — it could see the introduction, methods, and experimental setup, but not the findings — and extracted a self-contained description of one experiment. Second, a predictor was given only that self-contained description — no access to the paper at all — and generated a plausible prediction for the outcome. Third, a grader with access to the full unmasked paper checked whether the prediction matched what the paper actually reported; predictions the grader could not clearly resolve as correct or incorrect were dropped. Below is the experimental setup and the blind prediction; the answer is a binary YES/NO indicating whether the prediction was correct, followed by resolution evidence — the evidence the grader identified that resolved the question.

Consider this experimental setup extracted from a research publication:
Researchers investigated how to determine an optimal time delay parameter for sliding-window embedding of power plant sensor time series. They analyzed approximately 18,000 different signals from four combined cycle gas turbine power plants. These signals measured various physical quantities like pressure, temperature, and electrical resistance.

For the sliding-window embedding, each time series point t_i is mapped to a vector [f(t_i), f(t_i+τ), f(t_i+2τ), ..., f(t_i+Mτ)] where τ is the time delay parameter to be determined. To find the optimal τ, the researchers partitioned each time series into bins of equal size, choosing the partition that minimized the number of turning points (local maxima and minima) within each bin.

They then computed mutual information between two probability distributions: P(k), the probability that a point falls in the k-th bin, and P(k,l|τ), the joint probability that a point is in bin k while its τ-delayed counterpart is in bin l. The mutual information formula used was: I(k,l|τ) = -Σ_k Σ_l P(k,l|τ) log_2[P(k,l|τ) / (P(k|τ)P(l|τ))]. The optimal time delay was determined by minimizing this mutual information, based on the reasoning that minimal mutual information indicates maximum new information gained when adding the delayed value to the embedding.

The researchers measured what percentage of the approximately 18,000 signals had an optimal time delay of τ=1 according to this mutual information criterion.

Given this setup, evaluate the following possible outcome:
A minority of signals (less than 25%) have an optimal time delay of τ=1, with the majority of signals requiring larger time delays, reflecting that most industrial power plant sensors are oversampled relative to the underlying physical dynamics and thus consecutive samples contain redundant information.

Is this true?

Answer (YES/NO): NO